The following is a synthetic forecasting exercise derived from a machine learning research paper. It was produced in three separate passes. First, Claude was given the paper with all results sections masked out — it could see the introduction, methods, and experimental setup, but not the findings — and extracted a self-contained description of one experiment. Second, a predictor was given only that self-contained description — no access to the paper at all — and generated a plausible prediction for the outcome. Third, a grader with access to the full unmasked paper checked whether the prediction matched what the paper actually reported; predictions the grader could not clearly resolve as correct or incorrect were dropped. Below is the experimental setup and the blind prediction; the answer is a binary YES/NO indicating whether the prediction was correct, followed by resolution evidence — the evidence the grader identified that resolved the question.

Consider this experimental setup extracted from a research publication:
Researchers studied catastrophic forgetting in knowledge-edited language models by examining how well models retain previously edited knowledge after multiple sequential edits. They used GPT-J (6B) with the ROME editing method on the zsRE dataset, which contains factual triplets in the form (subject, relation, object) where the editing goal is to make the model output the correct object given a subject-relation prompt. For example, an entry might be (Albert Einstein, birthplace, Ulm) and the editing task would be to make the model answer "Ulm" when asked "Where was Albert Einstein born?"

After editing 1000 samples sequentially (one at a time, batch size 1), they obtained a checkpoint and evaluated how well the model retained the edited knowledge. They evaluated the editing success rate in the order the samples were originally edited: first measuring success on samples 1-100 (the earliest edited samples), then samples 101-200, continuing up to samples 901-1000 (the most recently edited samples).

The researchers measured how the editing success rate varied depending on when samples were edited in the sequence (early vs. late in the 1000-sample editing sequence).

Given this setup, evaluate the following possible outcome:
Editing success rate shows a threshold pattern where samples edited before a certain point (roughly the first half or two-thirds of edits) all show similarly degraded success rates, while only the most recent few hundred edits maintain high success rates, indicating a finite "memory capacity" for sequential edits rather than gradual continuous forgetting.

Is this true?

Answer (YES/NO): NO